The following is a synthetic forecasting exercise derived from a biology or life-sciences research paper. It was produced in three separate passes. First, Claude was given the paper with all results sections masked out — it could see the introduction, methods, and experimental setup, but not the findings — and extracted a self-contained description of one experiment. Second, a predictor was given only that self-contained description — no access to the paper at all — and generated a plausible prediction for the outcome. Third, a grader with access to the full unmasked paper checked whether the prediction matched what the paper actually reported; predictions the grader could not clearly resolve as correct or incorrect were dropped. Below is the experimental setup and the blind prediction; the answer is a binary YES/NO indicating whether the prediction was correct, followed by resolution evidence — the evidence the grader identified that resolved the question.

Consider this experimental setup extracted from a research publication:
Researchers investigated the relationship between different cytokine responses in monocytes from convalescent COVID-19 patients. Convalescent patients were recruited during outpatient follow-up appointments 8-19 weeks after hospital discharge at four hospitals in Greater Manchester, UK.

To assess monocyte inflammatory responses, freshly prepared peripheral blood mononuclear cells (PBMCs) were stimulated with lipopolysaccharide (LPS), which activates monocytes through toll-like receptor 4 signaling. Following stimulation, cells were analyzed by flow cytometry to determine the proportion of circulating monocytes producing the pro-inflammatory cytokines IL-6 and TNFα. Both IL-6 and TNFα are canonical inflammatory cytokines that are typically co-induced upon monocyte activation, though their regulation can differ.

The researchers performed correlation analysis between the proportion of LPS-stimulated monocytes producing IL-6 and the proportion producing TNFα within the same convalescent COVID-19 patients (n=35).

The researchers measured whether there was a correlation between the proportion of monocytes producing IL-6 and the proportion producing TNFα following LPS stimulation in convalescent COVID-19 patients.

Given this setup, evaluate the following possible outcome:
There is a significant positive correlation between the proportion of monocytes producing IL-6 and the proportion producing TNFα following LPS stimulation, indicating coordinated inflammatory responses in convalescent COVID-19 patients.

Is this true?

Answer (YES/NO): YES